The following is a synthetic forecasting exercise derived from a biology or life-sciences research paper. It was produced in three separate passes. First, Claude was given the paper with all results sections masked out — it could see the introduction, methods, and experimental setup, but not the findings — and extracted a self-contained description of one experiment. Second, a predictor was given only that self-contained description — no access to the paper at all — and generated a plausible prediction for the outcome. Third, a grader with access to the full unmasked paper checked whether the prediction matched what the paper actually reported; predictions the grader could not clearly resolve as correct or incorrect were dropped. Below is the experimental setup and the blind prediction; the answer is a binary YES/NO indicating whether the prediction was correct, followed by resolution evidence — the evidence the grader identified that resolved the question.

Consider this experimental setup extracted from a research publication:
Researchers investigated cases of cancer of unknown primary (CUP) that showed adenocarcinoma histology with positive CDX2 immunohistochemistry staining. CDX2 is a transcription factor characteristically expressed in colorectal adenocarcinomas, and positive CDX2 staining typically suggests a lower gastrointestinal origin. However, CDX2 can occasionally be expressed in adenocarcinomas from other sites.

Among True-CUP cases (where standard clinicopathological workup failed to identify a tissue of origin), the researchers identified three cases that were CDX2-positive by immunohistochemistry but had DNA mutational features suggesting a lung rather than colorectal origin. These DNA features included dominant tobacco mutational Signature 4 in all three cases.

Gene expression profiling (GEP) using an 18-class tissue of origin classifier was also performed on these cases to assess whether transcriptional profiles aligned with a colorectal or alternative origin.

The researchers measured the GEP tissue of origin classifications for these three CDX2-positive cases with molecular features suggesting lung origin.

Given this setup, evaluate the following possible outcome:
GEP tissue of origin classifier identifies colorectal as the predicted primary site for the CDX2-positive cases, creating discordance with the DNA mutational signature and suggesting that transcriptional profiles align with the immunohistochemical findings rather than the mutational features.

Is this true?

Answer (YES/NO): NO